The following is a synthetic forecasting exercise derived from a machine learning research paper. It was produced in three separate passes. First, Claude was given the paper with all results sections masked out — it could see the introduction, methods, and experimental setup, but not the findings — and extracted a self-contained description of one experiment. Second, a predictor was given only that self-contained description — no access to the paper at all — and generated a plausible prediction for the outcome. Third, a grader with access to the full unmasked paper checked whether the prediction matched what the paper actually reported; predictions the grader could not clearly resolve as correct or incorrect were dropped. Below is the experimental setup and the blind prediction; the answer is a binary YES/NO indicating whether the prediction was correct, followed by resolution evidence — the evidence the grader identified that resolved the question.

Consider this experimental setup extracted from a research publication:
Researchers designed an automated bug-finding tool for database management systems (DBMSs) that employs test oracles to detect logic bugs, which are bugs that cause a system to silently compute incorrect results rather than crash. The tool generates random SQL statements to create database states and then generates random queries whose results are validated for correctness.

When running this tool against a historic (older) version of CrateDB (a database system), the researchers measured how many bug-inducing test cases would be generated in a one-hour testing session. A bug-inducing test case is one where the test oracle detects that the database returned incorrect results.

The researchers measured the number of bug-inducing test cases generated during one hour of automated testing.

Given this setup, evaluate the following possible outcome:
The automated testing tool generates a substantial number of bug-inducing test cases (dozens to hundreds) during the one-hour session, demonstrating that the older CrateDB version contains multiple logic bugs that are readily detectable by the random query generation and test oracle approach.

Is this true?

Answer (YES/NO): NO